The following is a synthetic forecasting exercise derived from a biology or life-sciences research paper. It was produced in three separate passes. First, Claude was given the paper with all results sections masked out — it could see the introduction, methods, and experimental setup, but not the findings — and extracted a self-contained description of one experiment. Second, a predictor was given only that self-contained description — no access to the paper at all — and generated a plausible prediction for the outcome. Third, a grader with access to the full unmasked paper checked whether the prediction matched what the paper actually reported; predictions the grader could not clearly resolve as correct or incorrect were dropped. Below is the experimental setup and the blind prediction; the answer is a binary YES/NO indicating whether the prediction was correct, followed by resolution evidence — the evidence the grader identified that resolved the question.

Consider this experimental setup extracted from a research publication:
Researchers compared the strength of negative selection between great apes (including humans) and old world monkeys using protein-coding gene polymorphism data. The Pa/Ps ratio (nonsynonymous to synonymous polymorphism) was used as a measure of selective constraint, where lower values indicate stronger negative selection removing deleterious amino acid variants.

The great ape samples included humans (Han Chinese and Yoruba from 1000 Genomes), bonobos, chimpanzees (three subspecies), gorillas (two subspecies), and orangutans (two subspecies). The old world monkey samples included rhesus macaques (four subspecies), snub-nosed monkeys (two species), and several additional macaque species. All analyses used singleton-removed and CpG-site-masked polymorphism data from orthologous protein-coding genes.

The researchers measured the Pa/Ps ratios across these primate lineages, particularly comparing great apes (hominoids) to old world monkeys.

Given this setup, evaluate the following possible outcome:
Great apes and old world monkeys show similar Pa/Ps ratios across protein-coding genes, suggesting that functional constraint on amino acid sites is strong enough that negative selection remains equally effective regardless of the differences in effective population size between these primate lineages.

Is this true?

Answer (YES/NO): NO